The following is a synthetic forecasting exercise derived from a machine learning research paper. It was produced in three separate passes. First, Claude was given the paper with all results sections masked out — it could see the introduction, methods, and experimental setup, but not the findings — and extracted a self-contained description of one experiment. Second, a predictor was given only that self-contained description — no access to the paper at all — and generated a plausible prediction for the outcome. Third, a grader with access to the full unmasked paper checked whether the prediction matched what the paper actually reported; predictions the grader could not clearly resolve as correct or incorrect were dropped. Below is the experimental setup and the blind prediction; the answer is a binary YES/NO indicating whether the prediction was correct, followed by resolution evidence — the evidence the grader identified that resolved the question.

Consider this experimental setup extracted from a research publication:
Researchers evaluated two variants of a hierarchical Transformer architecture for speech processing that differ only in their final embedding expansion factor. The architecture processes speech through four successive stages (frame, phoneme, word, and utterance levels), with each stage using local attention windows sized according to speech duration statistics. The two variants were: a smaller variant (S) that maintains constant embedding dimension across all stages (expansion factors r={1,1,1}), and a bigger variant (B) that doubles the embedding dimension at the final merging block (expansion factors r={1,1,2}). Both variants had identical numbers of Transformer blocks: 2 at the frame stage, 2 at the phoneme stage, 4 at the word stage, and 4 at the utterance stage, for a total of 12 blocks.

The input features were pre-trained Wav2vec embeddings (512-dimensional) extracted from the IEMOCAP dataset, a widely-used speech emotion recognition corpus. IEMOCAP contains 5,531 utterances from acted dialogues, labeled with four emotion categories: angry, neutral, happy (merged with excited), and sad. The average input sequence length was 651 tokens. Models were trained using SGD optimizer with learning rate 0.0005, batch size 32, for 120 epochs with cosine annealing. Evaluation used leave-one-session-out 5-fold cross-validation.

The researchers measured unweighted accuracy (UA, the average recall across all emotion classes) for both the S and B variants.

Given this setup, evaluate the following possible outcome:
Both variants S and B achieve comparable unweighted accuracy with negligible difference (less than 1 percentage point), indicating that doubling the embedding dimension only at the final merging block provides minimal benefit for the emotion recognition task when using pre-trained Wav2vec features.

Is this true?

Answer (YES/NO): YES